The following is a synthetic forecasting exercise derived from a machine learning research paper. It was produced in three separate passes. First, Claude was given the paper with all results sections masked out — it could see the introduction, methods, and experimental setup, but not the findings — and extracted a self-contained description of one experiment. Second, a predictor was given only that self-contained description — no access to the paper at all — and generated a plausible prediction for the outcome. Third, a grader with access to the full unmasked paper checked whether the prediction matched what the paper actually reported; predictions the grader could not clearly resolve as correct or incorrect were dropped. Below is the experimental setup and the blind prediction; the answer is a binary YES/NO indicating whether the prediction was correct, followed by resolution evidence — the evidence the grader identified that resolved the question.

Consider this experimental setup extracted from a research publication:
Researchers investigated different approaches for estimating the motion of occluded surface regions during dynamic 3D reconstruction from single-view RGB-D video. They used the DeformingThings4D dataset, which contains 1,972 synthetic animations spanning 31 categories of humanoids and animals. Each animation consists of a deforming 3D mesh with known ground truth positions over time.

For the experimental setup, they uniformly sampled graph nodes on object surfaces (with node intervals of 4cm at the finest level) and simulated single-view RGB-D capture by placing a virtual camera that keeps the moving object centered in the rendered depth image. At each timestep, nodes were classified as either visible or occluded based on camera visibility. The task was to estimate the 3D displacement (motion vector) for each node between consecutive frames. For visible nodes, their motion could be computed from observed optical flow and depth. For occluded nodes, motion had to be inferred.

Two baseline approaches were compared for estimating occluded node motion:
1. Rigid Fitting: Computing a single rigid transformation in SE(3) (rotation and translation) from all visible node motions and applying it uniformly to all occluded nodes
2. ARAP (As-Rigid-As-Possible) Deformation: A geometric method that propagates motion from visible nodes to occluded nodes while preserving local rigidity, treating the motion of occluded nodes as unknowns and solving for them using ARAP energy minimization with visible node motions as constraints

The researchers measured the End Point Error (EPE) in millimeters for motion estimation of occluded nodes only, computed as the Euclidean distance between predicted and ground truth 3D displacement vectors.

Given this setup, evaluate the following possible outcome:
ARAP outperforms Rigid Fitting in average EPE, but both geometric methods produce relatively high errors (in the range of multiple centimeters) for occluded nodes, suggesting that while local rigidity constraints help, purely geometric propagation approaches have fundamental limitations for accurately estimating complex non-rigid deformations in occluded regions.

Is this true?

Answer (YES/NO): NO